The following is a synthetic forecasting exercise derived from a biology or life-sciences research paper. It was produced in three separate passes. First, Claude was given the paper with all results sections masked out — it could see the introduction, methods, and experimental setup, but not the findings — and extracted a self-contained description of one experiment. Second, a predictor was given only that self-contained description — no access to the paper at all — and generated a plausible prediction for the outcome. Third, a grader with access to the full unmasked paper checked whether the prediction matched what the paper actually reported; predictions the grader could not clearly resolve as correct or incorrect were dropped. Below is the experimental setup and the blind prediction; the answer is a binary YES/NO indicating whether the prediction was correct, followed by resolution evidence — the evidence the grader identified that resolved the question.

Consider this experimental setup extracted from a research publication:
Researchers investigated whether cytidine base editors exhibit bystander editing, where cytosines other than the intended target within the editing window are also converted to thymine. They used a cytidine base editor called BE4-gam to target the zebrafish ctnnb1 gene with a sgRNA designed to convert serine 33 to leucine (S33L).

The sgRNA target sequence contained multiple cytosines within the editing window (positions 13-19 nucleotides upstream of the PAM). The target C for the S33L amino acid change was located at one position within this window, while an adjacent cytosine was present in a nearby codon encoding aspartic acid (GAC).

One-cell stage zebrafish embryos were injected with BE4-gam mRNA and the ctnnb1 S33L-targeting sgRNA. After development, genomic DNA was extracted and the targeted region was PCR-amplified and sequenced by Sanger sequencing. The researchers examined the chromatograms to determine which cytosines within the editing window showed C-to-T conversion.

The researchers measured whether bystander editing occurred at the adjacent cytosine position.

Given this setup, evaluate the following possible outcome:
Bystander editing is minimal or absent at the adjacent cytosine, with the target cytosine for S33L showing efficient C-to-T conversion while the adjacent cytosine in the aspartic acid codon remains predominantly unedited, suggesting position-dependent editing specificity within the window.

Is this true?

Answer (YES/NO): NO